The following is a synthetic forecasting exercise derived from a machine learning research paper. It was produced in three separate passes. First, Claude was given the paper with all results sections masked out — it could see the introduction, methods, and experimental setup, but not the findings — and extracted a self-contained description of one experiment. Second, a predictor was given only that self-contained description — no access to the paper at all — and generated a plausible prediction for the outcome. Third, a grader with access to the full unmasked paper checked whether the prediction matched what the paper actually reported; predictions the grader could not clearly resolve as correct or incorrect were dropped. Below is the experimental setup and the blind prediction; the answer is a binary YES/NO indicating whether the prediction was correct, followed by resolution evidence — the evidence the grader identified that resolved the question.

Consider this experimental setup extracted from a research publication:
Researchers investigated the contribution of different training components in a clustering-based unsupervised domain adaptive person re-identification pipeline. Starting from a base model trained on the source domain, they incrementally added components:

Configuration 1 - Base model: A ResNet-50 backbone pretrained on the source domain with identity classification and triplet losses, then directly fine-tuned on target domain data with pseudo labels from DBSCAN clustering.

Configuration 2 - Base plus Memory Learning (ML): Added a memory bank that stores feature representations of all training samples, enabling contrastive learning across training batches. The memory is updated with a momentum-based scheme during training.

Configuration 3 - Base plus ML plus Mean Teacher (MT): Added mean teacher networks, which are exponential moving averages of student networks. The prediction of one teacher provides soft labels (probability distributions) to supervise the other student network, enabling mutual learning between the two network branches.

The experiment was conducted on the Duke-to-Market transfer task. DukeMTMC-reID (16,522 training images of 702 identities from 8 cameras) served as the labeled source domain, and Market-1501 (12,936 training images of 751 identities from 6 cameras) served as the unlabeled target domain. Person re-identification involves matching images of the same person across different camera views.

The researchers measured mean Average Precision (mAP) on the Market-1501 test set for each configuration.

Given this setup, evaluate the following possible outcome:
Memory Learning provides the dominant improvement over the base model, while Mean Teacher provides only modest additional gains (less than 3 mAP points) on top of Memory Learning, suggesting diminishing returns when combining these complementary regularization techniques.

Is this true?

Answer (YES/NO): NO